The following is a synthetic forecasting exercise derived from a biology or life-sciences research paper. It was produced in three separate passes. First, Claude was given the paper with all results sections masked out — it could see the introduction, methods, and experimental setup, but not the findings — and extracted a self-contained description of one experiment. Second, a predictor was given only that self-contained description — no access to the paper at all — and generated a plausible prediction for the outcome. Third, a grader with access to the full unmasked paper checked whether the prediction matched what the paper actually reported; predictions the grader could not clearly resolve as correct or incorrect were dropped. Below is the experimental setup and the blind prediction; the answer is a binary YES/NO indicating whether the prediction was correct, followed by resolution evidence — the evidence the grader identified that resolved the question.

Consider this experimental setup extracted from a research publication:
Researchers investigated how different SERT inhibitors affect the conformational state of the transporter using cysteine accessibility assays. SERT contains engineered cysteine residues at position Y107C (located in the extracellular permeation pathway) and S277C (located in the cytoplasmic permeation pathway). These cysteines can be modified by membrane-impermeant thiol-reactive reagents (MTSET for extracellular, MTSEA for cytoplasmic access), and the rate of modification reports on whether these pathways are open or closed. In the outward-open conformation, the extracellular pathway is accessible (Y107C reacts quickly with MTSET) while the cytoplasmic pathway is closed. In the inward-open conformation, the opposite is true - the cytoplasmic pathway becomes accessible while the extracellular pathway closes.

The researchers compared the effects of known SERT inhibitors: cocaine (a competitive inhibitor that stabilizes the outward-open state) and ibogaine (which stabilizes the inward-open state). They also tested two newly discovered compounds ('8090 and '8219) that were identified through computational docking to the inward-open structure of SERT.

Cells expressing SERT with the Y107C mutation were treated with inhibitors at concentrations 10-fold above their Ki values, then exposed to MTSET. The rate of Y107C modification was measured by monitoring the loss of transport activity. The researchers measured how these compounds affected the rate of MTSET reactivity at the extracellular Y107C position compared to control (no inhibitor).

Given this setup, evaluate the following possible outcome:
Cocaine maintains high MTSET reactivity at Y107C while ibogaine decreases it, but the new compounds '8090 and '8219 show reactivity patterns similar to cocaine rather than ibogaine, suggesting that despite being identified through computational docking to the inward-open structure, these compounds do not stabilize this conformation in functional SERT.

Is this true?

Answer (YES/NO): NO